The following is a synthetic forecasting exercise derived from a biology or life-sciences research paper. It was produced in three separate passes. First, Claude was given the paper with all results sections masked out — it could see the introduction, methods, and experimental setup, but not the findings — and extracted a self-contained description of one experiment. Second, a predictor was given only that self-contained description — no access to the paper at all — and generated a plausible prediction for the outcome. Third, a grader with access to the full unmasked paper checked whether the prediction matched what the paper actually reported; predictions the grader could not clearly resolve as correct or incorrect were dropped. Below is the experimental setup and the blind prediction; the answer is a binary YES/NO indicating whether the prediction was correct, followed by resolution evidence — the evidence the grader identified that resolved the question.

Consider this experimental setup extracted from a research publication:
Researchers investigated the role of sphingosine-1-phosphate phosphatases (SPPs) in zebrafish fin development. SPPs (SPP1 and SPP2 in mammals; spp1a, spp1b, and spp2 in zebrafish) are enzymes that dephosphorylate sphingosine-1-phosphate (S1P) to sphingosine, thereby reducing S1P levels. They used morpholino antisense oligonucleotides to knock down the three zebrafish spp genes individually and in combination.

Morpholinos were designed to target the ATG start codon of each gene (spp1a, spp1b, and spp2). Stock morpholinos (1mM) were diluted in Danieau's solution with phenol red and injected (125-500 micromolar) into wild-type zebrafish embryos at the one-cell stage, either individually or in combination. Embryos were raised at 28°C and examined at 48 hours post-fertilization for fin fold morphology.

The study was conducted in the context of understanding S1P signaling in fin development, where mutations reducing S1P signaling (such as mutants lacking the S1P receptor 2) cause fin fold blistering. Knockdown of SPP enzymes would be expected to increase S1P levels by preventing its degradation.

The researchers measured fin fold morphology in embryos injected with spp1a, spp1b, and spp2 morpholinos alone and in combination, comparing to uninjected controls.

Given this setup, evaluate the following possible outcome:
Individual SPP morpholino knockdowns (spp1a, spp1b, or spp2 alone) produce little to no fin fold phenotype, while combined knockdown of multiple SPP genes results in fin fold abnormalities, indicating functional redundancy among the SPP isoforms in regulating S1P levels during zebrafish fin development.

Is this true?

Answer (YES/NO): NO